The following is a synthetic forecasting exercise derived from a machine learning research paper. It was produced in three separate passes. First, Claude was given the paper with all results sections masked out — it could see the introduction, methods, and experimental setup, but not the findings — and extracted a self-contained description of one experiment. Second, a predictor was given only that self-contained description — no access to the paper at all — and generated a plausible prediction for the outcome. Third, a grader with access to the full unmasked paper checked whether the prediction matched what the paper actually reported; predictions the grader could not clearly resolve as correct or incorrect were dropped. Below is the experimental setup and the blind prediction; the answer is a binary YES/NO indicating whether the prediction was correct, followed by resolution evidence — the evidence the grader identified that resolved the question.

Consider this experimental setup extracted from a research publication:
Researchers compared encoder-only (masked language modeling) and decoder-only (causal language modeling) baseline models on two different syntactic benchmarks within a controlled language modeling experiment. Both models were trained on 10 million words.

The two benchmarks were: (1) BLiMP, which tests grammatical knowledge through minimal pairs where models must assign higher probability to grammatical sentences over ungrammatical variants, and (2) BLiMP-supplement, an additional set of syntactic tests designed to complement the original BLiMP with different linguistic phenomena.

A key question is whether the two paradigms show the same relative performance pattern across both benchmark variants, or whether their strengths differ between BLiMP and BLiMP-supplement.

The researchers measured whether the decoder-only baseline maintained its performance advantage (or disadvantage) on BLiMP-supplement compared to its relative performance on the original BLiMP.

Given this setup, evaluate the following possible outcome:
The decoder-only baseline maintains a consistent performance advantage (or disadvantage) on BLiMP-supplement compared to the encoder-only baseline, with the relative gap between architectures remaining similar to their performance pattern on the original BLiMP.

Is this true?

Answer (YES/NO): NO